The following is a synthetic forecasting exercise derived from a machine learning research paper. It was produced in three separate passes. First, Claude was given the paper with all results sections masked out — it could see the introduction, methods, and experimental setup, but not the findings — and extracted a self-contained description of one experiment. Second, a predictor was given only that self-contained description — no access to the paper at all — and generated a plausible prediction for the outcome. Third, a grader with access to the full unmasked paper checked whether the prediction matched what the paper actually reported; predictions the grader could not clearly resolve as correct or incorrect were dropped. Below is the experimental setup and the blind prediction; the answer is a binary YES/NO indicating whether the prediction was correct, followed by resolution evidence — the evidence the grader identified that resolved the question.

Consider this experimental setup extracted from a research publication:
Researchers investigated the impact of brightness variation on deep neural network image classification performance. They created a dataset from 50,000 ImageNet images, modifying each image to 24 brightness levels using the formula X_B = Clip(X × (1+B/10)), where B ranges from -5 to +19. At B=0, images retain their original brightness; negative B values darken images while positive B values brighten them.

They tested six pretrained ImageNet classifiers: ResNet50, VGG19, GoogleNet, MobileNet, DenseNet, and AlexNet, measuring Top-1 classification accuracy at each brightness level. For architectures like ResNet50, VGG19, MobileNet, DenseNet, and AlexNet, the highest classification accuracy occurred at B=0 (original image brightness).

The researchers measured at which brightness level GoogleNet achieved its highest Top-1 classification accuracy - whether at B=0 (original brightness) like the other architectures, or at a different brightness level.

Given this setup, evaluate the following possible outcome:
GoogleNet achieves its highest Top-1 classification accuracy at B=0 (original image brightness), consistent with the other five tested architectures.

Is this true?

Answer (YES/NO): NO